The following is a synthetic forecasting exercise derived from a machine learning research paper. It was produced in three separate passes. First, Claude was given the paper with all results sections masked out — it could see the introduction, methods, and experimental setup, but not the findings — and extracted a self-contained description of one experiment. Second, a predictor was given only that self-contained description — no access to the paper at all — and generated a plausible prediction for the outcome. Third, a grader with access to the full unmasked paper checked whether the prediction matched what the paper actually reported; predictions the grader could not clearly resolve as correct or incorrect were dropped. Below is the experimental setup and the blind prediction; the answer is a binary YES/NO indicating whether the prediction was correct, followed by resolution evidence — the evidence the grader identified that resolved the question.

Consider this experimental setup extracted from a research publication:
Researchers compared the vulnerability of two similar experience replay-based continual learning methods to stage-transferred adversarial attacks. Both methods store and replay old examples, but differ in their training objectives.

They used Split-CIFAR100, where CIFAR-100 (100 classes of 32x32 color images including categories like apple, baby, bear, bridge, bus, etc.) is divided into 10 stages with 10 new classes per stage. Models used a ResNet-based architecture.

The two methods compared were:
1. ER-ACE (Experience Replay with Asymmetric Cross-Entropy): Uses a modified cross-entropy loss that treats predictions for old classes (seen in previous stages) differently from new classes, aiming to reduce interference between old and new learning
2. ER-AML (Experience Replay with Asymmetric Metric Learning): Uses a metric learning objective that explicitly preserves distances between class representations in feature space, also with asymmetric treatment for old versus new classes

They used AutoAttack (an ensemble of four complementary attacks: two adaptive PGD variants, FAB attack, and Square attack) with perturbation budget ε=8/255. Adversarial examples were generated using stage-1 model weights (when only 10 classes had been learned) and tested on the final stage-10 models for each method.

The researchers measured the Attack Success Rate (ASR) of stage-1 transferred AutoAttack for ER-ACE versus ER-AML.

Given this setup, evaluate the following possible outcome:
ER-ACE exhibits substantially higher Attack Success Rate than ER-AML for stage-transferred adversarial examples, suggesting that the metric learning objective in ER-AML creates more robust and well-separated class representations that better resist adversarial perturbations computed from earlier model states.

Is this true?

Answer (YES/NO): YES